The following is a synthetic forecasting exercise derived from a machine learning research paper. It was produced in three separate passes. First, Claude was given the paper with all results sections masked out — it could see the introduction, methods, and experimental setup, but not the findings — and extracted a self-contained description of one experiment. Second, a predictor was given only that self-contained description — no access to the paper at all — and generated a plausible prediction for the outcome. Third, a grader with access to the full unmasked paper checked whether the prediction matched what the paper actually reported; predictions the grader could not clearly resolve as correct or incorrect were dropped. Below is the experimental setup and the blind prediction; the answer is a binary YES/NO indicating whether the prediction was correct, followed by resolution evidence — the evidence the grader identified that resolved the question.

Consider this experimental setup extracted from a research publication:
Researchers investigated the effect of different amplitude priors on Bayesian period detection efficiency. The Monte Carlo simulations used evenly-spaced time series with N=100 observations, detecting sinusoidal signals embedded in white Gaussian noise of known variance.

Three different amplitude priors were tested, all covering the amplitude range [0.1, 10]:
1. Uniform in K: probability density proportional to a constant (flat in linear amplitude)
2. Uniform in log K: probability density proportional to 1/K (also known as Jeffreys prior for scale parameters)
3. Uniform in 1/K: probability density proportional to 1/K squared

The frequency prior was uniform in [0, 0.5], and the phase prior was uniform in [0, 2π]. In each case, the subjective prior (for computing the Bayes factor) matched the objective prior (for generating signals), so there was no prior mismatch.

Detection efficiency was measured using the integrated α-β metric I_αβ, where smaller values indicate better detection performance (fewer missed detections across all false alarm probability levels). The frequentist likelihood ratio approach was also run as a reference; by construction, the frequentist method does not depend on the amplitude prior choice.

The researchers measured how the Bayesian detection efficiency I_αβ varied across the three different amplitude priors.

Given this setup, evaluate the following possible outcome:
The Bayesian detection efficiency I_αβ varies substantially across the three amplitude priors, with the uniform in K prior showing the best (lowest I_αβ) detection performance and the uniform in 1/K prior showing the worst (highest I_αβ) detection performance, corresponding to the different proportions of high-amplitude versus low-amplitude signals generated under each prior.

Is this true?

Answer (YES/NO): NO